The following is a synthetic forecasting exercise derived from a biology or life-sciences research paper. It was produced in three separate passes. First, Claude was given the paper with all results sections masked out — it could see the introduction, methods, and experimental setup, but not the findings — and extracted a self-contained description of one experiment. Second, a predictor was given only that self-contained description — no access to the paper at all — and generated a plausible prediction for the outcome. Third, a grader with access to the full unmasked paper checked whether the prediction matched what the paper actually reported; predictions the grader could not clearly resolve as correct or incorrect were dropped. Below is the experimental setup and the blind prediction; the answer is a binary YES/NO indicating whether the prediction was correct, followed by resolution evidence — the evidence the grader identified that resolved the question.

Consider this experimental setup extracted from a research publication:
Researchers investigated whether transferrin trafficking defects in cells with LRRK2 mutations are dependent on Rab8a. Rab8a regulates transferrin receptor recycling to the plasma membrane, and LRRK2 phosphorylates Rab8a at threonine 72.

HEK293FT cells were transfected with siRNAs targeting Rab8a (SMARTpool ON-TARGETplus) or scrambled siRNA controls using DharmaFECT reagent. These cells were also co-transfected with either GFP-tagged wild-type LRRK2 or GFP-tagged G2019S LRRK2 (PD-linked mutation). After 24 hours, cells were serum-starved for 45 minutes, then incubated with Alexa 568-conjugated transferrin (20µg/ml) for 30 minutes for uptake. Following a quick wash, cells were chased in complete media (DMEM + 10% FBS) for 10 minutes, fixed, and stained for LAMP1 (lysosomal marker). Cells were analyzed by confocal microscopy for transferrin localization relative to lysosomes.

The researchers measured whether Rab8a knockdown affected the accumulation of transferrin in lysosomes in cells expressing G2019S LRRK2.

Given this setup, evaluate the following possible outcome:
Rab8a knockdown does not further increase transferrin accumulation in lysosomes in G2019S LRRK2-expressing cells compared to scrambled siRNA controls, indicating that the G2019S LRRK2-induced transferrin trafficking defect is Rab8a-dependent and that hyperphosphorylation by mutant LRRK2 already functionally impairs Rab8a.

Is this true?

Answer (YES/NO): NO